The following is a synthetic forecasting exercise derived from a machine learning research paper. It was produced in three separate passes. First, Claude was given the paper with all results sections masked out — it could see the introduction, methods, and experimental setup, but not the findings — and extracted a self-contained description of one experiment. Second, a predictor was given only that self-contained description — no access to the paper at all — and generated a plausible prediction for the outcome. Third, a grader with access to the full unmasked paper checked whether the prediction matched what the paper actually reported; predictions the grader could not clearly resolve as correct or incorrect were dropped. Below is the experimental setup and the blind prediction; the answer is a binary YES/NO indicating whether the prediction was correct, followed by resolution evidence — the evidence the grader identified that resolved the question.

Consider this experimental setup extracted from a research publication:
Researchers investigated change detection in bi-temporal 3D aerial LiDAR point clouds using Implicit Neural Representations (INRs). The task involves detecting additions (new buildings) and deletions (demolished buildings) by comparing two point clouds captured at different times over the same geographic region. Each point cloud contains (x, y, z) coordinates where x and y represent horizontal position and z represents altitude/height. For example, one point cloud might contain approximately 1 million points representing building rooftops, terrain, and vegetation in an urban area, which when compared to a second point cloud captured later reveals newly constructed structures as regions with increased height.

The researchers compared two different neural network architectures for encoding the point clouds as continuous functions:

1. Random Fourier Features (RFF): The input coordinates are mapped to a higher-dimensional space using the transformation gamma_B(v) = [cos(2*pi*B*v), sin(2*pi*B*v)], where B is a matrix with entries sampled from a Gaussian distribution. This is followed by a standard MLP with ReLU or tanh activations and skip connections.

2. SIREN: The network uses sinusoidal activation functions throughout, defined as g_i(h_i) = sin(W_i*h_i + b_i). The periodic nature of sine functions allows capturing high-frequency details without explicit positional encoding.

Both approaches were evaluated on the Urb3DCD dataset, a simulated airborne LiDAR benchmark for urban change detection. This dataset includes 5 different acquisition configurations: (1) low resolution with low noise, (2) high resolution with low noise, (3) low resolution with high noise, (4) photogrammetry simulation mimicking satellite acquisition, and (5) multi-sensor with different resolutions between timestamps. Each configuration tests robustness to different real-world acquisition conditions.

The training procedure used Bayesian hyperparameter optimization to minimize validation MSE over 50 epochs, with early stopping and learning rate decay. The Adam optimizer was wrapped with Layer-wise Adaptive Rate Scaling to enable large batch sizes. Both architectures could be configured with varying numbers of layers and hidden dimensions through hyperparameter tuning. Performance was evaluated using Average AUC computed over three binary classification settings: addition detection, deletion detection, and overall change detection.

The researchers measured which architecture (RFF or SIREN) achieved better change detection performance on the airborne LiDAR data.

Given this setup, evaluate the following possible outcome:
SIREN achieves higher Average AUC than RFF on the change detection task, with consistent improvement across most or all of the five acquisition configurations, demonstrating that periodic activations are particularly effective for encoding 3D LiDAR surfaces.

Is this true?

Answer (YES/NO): NO